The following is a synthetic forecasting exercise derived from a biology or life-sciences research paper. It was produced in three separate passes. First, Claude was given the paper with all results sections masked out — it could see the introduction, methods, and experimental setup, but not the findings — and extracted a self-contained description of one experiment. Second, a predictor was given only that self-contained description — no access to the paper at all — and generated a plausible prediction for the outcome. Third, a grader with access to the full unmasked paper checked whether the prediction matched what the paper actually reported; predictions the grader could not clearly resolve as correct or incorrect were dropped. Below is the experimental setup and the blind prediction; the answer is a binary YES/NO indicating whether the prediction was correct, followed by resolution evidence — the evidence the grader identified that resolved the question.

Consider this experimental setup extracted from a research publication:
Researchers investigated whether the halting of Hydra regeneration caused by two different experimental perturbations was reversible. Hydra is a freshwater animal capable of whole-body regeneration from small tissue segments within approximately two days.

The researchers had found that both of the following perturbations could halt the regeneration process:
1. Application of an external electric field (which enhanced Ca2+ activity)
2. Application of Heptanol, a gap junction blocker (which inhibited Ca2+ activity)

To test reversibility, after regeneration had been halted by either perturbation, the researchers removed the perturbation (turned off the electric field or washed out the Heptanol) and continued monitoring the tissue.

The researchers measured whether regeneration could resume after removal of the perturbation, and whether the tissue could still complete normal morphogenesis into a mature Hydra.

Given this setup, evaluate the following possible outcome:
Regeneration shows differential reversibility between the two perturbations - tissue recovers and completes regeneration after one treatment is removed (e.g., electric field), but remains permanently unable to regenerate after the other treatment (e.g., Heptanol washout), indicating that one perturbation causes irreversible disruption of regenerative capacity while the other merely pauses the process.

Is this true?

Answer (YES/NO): NO